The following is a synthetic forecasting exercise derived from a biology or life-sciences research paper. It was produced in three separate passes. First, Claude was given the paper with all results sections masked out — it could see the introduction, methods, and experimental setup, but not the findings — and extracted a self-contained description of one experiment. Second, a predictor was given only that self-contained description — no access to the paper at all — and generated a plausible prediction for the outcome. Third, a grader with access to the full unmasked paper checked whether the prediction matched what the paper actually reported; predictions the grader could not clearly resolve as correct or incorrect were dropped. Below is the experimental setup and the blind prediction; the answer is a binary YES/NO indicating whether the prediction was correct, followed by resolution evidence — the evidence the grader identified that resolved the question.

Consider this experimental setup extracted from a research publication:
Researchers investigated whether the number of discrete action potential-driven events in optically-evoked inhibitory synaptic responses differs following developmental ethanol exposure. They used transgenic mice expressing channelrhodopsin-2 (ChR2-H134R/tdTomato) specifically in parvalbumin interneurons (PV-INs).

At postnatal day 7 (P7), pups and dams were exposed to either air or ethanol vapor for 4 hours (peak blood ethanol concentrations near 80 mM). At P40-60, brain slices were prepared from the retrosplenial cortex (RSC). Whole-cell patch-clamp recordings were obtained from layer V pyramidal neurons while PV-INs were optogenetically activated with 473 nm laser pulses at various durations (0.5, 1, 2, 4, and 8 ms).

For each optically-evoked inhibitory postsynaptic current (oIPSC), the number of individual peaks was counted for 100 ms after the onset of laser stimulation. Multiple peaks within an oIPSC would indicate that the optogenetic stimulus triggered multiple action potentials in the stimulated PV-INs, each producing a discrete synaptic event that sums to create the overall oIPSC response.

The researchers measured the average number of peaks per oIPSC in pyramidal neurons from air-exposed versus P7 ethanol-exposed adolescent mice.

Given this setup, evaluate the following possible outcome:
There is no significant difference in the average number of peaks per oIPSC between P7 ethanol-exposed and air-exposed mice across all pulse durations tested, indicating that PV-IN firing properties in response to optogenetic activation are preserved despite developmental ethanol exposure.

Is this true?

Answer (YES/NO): NO